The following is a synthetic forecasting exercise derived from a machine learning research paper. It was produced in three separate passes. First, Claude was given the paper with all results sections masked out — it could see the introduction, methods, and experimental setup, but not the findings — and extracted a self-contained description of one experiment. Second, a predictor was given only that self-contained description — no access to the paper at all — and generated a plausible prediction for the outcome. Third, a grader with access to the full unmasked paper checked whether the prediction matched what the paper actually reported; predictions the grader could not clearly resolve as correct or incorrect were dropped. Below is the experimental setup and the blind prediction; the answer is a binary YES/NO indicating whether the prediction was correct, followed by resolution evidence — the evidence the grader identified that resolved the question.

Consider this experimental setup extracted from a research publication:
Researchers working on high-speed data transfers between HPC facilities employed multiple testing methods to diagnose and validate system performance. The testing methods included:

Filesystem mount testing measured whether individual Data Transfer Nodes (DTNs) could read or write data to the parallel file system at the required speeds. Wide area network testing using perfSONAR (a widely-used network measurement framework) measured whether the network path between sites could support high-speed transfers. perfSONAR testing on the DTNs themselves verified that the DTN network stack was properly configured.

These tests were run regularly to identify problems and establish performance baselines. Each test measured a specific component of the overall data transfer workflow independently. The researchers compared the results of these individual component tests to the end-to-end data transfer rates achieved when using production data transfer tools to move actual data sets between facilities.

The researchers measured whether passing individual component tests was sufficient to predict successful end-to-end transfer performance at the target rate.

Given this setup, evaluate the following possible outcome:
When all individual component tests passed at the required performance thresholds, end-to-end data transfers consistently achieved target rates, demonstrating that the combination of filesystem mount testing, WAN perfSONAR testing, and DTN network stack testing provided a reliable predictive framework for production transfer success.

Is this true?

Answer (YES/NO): NO